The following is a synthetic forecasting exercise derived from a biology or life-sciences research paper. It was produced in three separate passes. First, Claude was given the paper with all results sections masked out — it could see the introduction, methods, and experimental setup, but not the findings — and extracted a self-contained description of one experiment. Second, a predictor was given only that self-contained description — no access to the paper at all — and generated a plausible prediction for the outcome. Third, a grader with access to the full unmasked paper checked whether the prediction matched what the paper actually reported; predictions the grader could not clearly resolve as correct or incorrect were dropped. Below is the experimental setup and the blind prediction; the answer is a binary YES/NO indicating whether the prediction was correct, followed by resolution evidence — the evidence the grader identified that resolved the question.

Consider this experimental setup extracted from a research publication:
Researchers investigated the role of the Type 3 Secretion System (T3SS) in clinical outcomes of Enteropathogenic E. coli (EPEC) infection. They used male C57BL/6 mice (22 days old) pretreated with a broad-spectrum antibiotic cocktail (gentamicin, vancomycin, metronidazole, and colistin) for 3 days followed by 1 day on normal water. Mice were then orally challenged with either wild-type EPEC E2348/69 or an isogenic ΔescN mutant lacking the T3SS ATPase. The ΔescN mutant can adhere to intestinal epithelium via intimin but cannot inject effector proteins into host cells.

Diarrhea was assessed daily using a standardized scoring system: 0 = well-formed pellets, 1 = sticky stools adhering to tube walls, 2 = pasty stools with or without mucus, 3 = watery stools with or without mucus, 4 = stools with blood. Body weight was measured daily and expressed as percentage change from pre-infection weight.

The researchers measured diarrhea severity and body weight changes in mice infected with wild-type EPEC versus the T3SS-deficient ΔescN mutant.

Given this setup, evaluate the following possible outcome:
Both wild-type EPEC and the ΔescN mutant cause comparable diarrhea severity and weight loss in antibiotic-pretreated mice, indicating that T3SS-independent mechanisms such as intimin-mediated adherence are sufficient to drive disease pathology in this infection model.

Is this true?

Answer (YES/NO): NO